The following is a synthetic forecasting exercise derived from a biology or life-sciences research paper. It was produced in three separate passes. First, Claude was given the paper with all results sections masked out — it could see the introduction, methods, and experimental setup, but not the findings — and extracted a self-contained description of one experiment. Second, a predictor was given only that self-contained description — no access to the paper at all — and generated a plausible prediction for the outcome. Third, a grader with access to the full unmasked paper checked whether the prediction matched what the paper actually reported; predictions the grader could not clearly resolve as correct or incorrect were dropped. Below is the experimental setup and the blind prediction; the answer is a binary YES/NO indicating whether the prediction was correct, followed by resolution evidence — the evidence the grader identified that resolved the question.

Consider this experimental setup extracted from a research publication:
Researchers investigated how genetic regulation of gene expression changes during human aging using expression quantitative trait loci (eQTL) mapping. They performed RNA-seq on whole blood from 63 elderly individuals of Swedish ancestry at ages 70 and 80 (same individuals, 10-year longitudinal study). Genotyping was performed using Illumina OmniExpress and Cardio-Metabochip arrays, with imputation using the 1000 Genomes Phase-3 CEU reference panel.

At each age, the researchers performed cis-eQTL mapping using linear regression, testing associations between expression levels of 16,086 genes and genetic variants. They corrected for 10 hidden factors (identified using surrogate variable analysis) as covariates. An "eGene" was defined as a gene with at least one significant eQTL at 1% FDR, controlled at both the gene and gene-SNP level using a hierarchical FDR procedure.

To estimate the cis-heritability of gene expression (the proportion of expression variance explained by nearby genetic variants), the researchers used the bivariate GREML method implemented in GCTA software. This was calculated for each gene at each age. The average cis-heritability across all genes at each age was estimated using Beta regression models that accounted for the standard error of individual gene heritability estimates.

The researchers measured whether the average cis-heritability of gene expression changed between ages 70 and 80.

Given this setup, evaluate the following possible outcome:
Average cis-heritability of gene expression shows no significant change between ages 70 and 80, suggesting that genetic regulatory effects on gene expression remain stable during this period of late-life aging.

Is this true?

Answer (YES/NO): NO